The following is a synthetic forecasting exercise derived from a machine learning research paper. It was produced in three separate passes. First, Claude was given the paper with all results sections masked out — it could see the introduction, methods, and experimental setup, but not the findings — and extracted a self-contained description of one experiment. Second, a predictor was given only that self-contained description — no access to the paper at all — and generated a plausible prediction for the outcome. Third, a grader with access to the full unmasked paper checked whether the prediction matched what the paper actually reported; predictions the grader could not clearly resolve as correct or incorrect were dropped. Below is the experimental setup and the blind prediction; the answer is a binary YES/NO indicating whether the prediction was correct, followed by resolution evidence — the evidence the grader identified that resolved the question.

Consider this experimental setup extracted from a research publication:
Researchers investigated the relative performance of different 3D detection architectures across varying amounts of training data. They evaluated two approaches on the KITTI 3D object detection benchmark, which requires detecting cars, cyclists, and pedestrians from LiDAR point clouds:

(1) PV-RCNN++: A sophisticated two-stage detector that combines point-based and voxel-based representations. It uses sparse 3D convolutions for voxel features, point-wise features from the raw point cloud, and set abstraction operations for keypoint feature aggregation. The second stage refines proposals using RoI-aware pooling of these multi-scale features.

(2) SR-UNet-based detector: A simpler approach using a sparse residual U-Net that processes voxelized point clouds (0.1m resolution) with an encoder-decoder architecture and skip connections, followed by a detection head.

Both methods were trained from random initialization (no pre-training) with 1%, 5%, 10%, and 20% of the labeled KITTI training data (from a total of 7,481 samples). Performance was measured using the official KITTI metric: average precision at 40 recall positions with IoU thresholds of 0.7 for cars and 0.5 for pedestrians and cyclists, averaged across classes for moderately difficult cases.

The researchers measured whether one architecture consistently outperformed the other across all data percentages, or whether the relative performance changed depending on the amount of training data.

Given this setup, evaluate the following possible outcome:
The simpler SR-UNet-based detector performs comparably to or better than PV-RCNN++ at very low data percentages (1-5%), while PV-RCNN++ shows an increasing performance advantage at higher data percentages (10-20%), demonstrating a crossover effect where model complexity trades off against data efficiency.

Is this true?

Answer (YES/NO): YES